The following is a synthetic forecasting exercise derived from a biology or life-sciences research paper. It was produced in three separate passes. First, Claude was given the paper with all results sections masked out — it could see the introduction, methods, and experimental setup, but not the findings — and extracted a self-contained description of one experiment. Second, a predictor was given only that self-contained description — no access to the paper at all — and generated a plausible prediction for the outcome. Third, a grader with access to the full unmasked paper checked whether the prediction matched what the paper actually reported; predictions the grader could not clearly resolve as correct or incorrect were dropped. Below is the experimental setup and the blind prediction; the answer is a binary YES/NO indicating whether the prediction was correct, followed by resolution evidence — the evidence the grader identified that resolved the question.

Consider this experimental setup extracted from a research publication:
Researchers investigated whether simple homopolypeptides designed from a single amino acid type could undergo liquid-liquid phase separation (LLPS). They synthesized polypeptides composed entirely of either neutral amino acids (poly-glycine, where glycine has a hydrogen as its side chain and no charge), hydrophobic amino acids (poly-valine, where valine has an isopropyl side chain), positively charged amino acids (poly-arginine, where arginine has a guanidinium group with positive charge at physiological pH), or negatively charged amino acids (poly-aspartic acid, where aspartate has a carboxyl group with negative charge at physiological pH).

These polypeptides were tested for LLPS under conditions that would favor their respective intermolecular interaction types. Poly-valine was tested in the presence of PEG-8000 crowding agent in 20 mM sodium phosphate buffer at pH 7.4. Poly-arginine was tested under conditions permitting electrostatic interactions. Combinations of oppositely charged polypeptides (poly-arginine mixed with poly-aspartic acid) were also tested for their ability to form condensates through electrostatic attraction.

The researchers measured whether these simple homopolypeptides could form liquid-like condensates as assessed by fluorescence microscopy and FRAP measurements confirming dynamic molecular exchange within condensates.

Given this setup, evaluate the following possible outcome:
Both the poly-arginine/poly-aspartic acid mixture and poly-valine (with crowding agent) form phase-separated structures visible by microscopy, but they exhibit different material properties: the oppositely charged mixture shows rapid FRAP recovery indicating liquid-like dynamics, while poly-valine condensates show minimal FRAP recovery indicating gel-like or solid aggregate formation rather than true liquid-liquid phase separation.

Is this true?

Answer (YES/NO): NO